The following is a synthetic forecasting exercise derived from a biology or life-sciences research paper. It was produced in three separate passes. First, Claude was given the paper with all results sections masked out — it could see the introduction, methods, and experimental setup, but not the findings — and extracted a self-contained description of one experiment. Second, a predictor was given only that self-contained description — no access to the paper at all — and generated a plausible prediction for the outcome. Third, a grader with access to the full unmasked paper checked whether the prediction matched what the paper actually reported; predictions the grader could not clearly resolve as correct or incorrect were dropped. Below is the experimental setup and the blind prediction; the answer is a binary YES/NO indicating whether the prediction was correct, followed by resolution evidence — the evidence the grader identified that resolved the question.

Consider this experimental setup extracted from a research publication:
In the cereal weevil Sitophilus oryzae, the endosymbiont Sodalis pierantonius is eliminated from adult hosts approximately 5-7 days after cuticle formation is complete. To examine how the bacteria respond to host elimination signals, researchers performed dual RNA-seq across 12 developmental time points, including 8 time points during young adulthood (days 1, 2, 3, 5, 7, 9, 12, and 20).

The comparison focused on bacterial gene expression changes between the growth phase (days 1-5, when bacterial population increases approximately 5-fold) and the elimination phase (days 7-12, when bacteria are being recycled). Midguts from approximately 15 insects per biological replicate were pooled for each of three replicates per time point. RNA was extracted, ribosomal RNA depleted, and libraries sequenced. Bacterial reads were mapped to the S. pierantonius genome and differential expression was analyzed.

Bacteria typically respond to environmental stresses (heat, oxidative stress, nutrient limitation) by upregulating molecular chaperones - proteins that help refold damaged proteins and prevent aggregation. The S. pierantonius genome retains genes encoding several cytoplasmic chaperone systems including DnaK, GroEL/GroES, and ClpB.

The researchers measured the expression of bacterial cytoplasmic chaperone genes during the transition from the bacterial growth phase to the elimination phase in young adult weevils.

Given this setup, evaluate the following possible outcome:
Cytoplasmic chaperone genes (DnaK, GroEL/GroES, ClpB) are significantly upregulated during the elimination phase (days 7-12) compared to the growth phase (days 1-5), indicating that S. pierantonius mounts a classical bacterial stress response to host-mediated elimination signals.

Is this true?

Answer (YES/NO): YES